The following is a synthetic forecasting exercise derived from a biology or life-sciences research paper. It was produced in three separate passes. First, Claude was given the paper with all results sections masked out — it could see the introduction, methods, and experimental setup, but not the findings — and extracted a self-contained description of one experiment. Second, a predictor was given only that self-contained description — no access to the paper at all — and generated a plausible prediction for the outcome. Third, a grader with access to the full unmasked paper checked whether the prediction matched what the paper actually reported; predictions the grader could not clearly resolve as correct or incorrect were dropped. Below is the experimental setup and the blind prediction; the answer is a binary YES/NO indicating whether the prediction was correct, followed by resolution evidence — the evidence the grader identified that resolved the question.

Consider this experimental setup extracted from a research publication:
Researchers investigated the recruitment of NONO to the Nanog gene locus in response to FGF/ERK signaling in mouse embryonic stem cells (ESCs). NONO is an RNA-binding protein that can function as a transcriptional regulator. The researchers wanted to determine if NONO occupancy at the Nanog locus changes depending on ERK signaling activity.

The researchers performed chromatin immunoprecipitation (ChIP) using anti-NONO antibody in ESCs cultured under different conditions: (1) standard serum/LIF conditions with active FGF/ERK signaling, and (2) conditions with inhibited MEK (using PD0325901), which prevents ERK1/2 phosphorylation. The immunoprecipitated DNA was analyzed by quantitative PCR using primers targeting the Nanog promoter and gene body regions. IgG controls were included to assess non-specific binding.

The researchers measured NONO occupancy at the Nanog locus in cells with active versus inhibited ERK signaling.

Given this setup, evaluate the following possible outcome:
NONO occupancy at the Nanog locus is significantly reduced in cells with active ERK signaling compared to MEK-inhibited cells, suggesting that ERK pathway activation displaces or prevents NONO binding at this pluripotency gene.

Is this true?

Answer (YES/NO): NO